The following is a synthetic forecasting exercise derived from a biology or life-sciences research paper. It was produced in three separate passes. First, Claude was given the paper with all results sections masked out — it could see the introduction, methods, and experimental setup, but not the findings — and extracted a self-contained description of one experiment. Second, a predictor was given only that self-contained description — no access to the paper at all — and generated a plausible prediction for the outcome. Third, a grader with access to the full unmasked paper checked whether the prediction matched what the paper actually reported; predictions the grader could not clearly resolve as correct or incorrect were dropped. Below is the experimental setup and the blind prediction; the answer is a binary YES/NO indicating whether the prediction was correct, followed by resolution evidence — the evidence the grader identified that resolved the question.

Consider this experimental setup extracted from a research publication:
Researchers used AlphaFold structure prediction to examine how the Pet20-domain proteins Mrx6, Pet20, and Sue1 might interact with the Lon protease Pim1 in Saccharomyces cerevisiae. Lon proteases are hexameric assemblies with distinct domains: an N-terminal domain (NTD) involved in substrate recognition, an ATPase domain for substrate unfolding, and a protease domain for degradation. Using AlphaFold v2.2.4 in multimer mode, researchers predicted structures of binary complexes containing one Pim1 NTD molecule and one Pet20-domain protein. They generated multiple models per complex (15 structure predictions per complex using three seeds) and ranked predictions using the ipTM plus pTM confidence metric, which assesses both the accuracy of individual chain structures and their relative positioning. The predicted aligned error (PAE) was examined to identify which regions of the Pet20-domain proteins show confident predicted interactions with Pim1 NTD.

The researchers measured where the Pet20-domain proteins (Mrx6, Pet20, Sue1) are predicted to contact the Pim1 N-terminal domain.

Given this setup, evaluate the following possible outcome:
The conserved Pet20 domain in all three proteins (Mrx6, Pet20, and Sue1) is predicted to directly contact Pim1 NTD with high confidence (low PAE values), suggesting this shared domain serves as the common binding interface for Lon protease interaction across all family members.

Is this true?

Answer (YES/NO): YES